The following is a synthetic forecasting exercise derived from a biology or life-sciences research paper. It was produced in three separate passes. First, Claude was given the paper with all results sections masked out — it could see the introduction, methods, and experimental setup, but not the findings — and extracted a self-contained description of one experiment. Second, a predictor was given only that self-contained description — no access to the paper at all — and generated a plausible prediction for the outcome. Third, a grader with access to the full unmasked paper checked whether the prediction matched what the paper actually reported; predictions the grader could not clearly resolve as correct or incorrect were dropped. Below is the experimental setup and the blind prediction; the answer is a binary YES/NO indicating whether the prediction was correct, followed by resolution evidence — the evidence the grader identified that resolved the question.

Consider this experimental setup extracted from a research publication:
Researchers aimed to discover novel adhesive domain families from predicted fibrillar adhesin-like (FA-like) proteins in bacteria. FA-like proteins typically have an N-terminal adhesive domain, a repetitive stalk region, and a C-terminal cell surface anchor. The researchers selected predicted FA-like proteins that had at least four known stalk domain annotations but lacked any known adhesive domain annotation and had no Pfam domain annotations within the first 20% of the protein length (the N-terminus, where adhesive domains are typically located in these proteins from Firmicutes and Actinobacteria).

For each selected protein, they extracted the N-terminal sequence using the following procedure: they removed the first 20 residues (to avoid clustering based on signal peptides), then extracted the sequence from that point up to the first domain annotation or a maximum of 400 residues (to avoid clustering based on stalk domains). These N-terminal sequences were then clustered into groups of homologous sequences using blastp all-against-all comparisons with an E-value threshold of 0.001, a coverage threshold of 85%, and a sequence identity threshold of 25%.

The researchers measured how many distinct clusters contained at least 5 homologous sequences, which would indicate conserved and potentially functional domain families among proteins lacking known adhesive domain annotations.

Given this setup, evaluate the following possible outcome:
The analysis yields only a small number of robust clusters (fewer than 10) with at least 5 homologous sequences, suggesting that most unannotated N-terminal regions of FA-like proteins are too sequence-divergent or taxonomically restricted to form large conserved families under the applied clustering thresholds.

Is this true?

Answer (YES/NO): NO